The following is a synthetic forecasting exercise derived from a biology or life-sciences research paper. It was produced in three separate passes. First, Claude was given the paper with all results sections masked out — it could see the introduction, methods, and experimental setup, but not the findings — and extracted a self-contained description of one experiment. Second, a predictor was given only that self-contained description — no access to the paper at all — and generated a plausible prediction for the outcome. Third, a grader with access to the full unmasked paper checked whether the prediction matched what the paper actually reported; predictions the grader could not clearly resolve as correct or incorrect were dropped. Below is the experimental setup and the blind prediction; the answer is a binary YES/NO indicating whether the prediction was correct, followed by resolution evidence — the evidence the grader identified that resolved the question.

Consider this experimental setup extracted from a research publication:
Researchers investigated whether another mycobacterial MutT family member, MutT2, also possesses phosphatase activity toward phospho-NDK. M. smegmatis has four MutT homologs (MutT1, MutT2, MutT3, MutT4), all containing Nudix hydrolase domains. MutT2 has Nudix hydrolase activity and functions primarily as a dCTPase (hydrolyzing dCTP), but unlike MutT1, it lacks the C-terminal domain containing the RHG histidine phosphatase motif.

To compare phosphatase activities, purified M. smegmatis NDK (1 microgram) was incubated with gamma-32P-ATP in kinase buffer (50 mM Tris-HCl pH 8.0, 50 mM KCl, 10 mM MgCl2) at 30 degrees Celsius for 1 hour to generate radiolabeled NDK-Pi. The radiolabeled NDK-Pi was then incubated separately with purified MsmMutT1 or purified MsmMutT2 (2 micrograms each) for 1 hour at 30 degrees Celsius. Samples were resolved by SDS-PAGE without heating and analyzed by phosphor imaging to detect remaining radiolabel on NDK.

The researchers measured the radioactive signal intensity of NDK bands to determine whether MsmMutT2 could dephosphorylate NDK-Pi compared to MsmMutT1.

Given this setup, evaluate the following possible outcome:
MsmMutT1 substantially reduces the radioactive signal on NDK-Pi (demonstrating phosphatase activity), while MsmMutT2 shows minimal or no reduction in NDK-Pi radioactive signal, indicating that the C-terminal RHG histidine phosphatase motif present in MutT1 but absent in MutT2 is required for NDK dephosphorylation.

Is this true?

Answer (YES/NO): NO